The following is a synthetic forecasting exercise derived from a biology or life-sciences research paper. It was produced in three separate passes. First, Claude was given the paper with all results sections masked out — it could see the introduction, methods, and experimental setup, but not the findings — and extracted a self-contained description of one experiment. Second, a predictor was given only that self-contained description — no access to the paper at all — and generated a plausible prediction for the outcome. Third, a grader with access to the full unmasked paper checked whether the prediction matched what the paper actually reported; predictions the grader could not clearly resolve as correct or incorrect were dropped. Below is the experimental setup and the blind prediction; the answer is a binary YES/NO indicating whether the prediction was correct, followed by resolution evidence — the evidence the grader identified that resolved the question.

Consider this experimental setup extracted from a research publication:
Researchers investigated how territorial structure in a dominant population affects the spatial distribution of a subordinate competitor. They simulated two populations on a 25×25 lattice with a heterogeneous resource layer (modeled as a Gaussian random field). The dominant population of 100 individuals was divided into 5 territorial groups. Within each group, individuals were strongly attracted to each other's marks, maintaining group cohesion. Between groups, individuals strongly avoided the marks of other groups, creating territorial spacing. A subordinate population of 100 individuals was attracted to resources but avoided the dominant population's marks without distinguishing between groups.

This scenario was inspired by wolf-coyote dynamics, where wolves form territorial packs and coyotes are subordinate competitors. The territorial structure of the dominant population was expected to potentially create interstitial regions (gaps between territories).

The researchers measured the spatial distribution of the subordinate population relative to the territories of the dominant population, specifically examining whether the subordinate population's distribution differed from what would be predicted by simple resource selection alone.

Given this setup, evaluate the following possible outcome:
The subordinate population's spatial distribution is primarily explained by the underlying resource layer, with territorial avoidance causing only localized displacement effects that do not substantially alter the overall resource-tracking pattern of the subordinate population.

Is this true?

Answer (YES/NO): NO